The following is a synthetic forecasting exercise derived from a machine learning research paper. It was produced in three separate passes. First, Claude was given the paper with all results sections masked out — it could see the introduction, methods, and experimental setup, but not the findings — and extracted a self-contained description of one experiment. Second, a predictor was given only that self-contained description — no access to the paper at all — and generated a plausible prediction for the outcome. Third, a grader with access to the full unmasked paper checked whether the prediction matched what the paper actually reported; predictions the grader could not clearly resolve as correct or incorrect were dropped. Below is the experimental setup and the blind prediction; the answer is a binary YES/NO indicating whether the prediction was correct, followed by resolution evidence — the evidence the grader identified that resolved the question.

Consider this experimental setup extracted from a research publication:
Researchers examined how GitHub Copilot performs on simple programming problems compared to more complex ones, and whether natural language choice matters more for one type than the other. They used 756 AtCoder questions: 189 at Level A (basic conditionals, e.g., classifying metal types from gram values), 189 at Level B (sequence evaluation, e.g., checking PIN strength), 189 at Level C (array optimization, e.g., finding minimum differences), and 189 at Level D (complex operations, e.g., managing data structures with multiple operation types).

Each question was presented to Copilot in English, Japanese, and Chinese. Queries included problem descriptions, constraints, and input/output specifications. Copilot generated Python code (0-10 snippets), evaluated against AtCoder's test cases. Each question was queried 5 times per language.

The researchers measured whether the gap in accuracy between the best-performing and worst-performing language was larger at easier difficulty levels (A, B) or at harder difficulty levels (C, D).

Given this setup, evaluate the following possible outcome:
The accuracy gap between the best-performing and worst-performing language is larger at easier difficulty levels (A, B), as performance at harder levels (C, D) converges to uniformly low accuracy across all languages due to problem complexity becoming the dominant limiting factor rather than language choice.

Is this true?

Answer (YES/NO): YES